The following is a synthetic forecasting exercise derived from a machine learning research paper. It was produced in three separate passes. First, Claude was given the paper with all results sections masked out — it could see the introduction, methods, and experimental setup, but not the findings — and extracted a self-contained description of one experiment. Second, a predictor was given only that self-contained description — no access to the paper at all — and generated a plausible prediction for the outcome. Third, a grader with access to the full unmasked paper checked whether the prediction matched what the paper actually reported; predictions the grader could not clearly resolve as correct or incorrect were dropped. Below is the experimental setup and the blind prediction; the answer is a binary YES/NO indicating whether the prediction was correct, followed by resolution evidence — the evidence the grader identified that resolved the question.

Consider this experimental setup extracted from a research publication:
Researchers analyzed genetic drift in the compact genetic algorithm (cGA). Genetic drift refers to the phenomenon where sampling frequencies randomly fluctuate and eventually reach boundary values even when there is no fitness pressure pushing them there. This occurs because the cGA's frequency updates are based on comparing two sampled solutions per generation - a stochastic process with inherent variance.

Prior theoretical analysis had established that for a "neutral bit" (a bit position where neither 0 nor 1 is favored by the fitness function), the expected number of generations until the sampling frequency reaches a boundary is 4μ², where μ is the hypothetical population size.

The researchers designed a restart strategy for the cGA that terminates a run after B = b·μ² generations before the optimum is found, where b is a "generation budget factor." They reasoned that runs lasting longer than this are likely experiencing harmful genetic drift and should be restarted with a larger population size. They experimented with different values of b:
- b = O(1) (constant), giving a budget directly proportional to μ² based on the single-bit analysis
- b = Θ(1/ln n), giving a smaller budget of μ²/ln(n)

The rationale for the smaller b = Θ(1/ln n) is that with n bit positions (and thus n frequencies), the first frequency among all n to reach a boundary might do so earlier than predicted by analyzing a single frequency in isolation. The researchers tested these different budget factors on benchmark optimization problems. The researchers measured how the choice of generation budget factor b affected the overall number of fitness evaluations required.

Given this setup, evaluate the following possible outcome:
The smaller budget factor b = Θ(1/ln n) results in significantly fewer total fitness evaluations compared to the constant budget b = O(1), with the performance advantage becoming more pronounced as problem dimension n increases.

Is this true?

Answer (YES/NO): NO